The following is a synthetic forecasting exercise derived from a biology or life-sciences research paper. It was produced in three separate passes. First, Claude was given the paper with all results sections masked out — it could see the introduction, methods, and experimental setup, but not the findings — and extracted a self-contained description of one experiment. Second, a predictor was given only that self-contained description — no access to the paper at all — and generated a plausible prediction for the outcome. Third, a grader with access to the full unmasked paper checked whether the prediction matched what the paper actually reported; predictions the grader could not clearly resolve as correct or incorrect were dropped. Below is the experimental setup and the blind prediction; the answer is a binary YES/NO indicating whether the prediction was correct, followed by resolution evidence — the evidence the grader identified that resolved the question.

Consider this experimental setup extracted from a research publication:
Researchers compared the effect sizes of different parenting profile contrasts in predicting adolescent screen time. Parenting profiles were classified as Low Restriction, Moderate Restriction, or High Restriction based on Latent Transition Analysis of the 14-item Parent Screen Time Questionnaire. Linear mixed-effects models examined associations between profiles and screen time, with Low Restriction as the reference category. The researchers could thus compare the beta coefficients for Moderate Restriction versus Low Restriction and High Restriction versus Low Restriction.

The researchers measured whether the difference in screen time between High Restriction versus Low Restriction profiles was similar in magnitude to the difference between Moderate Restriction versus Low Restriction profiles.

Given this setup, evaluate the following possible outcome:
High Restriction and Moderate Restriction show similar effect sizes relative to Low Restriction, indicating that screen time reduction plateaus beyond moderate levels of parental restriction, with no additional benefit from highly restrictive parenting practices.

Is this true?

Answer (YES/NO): NO